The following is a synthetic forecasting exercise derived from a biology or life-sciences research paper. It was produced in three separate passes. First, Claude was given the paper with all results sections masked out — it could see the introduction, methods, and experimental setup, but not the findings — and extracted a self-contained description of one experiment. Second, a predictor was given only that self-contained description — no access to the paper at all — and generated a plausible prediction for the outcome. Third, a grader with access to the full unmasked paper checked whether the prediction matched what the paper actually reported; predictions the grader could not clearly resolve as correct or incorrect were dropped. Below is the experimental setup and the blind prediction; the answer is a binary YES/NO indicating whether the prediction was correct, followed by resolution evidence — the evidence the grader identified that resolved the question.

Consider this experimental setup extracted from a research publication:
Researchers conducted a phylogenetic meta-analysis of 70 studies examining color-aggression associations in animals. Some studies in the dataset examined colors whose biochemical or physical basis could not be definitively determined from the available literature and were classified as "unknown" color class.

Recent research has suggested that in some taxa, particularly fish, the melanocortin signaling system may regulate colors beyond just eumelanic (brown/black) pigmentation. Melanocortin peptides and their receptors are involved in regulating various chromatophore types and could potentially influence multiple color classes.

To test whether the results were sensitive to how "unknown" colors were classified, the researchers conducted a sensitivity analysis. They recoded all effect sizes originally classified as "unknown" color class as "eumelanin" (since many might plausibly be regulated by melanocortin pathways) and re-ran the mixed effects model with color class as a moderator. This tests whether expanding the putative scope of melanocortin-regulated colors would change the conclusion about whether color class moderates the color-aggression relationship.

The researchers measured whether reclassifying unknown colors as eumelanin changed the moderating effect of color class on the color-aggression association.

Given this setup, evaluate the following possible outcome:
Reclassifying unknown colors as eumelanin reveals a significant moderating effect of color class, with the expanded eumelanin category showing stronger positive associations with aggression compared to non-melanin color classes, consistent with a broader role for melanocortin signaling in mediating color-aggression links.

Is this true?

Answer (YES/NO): NO